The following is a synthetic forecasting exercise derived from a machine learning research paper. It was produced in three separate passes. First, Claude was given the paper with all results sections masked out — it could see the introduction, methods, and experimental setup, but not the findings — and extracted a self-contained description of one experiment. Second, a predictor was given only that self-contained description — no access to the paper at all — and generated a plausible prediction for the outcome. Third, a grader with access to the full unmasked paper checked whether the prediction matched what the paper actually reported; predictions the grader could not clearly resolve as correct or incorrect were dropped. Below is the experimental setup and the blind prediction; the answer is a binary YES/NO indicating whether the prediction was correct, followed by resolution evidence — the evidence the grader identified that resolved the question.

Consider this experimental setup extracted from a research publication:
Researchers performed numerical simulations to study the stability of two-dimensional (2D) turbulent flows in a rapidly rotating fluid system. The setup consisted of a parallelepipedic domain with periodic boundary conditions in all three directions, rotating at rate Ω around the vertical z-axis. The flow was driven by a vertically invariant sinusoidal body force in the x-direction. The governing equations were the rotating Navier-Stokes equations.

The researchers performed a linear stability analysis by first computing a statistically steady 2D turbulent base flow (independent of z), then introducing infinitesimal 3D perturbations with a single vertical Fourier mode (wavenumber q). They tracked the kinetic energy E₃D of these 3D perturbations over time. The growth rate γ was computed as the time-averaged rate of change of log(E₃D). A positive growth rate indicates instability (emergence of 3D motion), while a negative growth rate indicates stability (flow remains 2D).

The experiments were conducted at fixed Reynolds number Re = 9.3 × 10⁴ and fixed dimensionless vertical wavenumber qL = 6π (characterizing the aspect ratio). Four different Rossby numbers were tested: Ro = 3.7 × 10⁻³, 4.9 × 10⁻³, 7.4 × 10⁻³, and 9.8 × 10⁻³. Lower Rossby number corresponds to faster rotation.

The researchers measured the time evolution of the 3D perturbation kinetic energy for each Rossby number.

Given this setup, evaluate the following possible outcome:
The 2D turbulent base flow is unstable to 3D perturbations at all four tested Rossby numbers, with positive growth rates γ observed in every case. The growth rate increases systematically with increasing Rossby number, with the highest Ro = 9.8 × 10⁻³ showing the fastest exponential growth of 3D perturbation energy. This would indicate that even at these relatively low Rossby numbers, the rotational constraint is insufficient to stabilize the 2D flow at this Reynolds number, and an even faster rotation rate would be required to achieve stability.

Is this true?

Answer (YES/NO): NO